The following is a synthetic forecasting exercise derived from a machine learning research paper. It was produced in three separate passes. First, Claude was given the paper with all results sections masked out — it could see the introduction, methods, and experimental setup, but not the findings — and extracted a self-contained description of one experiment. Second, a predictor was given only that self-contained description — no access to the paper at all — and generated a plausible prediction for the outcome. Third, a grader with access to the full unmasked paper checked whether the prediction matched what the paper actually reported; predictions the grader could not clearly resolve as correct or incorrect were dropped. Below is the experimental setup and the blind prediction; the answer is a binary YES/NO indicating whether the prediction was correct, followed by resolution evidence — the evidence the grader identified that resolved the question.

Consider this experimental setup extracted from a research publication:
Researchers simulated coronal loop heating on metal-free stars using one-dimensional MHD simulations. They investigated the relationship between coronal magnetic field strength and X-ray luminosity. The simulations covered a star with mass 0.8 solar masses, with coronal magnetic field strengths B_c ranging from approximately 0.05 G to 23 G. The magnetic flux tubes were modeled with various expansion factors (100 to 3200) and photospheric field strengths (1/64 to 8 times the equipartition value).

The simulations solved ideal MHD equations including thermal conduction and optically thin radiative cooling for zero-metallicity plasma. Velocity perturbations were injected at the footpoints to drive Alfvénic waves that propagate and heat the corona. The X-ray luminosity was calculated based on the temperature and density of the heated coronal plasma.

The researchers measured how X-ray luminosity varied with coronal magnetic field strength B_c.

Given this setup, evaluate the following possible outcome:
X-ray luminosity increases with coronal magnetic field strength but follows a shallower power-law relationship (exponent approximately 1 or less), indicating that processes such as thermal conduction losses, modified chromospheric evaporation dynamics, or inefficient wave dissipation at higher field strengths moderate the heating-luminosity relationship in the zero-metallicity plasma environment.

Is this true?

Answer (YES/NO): NO